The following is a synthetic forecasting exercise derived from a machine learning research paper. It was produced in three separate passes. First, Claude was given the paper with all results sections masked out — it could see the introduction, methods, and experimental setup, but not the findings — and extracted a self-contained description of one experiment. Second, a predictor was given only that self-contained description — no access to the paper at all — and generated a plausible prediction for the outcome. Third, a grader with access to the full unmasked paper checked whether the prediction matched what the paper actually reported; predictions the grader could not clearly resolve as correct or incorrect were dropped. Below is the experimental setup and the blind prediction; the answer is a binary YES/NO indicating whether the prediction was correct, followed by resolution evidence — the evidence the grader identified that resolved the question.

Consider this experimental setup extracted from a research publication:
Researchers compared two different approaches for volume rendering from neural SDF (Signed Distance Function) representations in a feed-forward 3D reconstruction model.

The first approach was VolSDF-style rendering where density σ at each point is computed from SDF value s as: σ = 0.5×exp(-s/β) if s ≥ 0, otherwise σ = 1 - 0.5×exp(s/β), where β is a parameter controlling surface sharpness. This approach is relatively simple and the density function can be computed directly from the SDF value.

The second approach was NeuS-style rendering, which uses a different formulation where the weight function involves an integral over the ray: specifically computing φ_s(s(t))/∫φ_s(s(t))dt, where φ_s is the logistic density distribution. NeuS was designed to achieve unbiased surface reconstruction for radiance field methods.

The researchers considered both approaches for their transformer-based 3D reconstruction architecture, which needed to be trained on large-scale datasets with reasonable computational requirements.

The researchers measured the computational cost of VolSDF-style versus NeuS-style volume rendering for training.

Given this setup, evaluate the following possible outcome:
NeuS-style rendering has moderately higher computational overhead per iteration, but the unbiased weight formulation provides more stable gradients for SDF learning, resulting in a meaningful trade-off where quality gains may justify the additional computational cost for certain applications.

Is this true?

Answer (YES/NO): NO